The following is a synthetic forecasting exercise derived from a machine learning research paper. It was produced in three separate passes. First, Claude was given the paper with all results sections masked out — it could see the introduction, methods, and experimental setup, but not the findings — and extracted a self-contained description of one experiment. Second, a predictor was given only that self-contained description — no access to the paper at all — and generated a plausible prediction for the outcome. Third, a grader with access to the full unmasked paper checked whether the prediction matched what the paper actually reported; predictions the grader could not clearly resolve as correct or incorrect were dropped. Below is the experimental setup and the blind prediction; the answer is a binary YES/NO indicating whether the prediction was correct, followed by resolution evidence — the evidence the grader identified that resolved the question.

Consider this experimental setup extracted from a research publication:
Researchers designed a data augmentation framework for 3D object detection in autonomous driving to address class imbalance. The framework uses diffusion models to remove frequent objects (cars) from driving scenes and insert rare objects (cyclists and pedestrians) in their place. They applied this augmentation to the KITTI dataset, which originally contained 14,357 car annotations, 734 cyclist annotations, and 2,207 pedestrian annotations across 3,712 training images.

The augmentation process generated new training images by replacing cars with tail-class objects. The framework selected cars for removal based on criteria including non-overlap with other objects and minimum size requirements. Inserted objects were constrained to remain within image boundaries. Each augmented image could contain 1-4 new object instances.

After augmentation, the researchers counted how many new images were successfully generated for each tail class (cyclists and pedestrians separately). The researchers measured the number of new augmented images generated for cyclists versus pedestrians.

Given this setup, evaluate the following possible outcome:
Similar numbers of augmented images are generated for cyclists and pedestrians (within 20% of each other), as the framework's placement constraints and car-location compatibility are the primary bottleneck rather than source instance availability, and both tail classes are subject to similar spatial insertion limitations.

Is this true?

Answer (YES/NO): NO